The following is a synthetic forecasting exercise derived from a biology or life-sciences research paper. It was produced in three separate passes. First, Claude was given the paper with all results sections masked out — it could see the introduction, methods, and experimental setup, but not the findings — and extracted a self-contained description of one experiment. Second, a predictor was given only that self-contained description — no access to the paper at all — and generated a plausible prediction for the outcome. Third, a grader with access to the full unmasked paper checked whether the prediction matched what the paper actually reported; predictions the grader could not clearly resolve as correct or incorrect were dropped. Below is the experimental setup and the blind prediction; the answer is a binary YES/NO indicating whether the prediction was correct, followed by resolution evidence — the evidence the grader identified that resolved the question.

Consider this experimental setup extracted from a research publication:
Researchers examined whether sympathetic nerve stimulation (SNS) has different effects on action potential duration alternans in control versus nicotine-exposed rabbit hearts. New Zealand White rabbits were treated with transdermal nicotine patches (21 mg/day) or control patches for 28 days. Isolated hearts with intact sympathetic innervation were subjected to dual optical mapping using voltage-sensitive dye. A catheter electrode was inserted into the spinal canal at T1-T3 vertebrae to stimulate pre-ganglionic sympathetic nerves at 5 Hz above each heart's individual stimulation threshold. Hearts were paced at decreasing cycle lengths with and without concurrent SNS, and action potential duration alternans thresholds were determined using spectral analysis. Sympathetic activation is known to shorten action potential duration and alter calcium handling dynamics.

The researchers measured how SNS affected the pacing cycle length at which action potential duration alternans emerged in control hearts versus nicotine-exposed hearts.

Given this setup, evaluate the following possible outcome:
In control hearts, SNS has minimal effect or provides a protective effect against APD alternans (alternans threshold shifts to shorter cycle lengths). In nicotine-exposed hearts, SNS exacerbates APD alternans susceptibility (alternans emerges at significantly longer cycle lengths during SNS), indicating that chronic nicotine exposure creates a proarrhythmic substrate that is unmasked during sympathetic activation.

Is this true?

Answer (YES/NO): NO